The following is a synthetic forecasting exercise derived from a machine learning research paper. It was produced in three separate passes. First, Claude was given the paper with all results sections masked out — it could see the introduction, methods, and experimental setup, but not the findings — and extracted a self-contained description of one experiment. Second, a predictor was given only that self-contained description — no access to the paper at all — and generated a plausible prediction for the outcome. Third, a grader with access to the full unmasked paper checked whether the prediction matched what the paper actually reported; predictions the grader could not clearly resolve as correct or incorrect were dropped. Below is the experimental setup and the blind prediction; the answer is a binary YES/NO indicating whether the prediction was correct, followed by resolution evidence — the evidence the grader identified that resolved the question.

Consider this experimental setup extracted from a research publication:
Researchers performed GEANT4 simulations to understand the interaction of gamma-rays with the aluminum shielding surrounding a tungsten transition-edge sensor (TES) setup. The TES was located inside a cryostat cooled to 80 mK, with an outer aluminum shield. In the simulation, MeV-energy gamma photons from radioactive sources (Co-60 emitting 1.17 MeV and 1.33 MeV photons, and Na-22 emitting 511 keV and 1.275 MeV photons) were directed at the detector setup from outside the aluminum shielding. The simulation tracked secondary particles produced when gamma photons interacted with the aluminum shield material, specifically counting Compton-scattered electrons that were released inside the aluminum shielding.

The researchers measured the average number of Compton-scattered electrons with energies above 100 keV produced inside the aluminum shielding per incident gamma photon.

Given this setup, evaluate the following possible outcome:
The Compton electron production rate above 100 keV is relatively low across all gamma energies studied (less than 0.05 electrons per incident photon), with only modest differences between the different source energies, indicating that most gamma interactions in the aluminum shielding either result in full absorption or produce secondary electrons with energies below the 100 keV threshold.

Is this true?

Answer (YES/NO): NO